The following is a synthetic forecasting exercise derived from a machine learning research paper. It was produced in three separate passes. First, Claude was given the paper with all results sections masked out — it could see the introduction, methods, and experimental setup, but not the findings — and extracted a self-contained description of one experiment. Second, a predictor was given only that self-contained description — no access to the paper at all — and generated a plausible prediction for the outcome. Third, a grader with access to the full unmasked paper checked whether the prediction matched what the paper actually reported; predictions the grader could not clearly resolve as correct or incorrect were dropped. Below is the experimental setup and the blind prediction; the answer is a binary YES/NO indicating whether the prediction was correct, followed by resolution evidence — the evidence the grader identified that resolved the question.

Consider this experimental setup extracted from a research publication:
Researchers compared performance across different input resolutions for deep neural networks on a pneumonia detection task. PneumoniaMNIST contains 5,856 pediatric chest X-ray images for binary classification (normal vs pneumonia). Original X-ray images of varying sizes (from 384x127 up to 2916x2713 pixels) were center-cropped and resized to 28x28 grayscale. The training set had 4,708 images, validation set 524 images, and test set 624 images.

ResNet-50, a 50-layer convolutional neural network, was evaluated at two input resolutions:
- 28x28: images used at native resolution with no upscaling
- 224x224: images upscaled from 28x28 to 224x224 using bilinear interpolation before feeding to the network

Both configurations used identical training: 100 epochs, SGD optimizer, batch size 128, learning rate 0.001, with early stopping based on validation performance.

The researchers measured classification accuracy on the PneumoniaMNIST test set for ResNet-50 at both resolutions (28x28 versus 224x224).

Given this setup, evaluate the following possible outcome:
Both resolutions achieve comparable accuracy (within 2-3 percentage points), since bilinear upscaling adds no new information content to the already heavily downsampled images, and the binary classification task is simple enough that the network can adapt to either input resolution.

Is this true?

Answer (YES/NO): NO